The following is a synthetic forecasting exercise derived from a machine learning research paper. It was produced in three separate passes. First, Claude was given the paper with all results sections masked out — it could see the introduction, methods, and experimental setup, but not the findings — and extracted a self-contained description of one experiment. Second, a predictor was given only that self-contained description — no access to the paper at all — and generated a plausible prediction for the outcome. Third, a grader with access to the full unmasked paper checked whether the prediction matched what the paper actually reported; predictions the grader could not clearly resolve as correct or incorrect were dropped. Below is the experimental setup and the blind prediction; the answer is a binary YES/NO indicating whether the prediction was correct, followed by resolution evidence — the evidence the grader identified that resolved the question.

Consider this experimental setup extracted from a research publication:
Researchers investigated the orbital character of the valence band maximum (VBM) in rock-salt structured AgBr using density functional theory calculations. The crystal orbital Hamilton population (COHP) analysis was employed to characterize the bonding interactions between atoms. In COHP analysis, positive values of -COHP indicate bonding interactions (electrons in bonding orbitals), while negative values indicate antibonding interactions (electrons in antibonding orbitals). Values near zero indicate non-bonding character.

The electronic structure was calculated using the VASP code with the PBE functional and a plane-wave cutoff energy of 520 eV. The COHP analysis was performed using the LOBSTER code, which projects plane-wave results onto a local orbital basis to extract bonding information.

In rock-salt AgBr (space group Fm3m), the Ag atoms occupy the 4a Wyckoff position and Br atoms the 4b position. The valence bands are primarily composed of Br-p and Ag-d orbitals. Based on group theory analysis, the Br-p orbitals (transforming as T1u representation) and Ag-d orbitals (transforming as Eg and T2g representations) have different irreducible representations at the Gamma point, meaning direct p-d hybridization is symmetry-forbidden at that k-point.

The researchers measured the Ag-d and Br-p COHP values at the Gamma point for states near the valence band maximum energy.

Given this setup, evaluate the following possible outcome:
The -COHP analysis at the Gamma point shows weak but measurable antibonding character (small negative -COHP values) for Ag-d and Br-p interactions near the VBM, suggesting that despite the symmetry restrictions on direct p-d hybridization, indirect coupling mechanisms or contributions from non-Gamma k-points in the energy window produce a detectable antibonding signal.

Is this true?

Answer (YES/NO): NO